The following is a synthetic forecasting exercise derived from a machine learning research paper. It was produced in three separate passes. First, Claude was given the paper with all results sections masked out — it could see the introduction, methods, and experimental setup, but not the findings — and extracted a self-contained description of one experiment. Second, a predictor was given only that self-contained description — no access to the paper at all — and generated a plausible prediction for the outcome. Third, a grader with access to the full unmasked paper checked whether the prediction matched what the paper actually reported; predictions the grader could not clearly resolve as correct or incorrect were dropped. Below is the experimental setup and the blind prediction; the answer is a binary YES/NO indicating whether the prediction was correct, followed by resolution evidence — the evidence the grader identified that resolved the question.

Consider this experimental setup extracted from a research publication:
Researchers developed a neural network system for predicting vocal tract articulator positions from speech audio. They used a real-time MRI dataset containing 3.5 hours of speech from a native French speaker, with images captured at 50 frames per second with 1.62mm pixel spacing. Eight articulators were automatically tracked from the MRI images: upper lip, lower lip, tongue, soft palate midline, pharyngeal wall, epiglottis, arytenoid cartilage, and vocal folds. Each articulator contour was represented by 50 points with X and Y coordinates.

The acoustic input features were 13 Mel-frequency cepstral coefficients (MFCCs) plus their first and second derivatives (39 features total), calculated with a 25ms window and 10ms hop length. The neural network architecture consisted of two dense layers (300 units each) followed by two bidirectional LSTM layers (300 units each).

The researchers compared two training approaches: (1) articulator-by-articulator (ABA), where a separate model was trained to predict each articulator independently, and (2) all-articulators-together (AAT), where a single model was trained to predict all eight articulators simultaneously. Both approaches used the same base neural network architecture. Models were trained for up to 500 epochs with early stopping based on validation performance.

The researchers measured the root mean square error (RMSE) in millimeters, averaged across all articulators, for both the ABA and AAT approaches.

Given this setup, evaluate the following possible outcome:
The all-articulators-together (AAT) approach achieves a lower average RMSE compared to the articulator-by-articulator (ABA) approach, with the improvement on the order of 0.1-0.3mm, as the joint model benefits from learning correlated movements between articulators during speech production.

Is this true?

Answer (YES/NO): NO